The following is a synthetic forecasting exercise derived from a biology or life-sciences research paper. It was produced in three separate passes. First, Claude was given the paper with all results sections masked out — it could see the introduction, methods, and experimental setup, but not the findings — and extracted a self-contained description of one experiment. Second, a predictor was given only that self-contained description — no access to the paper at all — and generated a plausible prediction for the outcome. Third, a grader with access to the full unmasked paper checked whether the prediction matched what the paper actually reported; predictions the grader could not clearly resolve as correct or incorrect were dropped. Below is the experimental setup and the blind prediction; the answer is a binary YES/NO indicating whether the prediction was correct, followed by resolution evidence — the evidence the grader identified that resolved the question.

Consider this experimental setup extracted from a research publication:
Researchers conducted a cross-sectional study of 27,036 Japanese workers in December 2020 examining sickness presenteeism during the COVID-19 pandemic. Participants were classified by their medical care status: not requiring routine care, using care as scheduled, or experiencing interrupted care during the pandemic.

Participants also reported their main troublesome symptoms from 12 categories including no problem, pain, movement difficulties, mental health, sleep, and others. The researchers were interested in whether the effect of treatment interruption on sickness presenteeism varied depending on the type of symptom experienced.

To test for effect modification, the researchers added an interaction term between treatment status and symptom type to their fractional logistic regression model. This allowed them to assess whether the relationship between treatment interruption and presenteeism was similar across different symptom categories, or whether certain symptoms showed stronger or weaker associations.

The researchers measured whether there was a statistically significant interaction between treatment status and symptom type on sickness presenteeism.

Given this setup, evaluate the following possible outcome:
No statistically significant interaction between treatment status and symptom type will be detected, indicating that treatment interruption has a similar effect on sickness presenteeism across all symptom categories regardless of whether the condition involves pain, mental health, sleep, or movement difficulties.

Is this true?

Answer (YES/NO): NO